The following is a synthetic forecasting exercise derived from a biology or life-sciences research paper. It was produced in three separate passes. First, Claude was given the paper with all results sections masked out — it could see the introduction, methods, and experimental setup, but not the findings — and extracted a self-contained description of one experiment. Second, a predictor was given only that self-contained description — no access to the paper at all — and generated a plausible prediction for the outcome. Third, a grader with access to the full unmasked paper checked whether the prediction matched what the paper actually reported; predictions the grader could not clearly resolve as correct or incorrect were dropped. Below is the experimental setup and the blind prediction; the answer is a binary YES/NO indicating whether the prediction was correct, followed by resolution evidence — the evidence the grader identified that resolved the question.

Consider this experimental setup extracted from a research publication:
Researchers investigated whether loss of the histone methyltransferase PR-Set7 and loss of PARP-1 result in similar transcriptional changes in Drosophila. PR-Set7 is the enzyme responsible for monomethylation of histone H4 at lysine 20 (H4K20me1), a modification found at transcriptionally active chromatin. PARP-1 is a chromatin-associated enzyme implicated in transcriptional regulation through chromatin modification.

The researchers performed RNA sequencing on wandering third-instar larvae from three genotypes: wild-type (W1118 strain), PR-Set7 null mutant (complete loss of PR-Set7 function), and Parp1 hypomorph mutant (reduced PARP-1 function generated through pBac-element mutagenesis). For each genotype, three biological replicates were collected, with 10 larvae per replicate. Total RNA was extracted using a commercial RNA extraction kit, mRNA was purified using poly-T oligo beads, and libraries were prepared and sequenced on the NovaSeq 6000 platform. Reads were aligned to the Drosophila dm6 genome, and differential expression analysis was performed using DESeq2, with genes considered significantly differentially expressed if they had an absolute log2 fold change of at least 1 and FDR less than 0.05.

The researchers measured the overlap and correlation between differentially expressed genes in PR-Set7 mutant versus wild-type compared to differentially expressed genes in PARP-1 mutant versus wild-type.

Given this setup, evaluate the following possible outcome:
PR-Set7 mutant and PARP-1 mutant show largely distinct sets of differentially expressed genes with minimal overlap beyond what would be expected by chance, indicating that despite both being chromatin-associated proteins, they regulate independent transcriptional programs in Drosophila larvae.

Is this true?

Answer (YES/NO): NO